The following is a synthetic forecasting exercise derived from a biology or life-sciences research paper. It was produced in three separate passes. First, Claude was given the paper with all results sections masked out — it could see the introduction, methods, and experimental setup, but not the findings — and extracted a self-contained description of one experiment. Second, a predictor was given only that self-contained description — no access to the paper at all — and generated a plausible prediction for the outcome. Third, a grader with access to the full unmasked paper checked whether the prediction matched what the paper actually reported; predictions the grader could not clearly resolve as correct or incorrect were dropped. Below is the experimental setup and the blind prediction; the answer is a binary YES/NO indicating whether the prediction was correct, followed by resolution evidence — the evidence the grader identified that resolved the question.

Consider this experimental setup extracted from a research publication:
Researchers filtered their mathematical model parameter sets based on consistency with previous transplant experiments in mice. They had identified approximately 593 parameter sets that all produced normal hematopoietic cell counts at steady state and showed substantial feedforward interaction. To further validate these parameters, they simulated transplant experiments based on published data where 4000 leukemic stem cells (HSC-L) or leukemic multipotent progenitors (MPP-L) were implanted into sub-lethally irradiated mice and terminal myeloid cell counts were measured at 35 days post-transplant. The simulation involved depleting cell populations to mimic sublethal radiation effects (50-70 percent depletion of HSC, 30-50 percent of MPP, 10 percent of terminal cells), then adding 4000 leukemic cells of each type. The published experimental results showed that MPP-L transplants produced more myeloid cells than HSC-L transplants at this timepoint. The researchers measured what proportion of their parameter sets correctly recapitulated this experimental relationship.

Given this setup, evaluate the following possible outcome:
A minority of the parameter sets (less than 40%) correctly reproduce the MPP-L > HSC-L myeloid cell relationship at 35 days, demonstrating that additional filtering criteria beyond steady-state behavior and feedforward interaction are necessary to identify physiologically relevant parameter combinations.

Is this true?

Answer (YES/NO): NO